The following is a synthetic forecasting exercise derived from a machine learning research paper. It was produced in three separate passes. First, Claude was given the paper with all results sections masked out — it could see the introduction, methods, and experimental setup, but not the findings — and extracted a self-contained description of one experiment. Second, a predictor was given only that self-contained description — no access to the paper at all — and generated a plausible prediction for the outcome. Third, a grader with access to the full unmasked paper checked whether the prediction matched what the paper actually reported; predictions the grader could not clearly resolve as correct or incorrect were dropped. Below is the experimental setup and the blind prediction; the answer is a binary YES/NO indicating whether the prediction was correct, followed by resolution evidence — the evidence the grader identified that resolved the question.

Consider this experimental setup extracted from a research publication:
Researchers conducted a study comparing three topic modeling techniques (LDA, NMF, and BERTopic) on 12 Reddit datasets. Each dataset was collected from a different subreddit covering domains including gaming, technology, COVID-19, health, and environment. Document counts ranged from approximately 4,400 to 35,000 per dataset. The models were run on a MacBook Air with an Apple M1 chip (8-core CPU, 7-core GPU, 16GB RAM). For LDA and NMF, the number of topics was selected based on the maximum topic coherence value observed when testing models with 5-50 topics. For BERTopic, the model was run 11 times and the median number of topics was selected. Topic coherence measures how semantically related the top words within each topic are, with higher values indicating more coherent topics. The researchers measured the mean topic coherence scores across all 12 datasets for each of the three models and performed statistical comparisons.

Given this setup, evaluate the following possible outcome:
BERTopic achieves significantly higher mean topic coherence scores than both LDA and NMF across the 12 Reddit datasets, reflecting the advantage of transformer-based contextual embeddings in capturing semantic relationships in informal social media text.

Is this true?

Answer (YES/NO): NO